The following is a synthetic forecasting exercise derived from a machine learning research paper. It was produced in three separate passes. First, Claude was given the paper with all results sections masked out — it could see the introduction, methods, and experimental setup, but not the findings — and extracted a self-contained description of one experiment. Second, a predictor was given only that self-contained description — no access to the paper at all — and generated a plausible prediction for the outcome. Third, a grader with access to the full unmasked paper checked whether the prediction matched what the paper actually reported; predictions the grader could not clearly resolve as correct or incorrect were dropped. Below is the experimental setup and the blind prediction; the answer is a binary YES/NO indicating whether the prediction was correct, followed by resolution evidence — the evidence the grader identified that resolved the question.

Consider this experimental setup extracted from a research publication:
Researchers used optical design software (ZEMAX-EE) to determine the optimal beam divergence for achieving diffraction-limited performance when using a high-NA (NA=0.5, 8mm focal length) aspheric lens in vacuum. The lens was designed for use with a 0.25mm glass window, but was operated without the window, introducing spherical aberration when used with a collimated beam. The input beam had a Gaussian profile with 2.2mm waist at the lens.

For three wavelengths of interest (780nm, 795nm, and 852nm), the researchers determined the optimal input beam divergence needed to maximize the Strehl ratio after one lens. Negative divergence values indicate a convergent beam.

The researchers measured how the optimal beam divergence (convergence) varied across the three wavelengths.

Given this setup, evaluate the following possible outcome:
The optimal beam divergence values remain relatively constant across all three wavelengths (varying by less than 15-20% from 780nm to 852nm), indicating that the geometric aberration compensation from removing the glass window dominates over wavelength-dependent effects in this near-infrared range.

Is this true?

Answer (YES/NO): NO